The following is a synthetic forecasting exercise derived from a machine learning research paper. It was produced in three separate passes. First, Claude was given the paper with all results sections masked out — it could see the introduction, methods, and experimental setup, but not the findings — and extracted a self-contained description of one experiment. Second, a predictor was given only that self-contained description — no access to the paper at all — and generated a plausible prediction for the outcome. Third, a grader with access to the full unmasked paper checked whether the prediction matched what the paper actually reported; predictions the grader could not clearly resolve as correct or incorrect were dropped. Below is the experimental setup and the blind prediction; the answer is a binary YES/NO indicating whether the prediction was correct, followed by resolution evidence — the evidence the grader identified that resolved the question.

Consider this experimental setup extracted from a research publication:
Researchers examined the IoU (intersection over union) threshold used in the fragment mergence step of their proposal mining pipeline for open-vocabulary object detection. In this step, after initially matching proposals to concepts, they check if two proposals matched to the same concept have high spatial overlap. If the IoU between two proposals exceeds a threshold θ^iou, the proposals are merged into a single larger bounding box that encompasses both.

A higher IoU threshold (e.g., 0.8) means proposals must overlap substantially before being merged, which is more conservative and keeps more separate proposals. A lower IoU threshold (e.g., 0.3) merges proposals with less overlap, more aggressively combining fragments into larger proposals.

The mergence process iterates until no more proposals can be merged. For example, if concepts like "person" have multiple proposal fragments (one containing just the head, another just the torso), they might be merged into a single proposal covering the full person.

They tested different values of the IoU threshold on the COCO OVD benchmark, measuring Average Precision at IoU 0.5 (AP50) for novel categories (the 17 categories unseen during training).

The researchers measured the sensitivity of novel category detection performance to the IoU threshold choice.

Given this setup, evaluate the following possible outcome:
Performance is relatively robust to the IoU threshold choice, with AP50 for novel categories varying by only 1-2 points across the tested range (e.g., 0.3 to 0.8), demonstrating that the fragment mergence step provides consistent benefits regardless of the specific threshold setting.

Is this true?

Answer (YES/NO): NO